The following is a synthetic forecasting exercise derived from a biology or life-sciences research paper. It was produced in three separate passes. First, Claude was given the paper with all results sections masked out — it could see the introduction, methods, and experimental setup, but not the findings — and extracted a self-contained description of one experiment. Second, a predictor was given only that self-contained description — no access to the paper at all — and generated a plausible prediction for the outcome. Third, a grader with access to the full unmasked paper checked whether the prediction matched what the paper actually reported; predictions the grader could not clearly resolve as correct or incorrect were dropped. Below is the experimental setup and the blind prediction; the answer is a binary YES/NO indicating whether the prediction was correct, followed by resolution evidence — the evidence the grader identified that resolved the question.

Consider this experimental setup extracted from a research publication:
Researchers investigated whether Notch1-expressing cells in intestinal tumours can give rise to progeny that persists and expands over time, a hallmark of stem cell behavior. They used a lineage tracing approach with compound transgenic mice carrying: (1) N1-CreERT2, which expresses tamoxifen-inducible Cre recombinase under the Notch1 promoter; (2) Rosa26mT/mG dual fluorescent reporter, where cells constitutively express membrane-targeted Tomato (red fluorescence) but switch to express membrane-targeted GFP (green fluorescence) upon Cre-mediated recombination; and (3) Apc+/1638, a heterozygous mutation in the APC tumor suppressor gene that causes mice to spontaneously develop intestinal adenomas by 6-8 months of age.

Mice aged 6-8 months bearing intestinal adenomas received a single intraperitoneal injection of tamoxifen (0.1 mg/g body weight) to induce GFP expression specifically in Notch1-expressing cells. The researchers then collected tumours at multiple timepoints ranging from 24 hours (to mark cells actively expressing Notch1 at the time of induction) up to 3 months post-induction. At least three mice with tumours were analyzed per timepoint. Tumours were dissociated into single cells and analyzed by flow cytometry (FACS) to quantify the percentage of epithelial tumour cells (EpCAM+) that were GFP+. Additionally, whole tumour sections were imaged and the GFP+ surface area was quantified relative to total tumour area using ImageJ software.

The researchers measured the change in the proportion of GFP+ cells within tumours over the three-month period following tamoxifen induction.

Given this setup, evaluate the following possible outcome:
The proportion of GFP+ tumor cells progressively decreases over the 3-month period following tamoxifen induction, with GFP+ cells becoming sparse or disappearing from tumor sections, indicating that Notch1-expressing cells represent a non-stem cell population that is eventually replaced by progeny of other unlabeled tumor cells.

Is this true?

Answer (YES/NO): NO